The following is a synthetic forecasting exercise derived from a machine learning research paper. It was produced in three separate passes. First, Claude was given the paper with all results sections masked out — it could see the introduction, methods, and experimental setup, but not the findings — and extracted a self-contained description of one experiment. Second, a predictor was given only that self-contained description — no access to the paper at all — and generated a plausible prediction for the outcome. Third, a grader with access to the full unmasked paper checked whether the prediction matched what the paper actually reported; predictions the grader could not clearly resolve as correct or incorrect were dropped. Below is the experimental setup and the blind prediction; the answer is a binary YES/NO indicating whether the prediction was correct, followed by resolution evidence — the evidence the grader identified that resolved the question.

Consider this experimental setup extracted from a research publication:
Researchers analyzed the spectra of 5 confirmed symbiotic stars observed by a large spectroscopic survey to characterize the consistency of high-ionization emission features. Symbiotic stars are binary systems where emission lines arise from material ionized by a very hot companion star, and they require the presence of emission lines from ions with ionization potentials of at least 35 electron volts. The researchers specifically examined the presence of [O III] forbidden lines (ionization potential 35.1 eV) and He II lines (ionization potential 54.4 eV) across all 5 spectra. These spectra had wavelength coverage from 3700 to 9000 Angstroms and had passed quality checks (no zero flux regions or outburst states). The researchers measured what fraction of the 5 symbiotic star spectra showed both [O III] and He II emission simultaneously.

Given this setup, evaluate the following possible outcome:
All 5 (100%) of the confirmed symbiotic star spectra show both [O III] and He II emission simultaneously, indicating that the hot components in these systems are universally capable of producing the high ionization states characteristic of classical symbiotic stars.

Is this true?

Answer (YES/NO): NO